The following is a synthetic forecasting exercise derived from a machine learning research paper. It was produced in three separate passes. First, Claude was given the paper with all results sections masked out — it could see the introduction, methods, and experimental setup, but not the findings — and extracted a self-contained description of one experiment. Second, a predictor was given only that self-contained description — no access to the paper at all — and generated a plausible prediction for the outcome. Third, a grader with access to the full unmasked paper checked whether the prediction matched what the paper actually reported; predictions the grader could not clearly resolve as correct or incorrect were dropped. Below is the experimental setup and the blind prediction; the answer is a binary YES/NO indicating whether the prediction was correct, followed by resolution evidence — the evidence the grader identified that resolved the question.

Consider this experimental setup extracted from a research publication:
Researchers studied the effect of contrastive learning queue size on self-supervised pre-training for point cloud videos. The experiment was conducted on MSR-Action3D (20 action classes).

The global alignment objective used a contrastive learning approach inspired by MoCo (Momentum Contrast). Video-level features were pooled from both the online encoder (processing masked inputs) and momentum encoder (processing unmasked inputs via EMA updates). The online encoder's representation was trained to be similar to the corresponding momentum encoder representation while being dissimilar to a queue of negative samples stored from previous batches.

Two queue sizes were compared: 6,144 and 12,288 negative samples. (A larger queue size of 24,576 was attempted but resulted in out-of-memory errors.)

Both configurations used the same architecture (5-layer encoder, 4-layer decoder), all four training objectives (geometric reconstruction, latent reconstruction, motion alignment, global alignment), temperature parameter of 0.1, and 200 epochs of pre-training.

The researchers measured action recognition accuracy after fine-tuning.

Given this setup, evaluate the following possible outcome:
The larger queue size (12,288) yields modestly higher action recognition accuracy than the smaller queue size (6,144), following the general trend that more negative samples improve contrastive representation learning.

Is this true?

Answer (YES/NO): YES